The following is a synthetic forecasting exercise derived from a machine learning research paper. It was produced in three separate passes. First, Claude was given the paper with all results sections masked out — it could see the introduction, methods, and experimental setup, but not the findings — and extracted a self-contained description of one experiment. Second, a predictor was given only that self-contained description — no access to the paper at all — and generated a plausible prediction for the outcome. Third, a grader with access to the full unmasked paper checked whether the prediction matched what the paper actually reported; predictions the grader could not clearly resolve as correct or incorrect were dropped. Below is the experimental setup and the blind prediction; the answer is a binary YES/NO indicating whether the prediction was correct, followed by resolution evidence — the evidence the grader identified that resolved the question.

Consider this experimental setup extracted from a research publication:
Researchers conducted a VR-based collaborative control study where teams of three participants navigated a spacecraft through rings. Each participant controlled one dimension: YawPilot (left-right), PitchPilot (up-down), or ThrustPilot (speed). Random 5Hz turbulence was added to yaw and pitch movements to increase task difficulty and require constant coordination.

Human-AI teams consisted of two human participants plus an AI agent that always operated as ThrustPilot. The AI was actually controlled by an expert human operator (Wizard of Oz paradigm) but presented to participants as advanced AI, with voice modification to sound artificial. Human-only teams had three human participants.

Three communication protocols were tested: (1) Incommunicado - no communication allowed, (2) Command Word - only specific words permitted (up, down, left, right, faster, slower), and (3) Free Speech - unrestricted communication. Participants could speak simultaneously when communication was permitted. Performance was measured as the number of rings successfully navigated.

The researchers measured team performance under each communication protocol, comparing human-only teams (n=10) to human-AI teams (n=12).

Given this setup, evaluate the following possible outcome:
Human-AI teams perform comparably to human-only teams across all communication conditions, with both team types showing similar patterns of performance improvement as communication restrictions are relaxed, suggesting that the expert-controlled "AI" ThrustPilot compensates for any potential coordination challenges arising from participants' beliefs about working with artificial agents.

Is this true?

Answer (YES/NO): NO